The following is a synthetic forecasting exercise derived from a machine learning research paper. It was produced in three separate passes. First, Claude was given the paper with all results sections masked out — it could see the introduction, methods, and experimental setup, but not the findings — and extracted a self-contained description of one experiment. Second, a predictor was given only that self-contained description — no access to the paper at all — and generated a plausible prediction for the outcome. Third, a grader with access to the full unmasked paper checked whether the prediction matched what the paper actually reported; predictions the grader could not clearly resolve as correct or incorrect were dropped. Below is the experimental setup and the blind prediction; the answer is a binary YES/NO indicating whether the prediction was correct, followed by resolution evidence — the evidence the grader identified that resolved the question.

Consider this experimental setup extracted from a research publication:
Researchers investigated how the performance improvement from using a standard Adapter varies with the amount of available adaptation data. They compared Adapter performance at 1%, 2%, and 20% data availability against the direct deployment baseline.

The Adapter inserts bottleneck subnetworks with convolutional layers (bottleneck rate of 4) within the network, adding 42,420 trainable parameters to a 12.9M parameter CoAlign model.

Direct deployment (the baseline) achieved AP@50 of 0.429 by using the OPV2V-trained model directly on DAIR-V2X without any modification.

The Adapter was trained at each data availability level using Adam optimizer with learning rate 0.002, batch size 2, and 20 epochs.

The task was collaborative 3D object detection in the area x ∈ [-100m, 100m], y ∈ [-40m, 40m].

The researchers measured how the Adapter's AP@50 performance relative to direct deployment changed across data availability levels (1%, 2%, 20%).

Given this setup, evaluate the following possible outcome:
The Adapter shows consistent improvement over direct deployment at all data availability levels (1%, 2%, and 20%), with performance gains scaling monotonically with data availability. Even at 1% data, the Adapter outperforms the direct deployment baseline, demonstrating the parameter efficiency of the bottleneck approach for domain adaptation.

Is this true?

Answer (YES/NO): NO